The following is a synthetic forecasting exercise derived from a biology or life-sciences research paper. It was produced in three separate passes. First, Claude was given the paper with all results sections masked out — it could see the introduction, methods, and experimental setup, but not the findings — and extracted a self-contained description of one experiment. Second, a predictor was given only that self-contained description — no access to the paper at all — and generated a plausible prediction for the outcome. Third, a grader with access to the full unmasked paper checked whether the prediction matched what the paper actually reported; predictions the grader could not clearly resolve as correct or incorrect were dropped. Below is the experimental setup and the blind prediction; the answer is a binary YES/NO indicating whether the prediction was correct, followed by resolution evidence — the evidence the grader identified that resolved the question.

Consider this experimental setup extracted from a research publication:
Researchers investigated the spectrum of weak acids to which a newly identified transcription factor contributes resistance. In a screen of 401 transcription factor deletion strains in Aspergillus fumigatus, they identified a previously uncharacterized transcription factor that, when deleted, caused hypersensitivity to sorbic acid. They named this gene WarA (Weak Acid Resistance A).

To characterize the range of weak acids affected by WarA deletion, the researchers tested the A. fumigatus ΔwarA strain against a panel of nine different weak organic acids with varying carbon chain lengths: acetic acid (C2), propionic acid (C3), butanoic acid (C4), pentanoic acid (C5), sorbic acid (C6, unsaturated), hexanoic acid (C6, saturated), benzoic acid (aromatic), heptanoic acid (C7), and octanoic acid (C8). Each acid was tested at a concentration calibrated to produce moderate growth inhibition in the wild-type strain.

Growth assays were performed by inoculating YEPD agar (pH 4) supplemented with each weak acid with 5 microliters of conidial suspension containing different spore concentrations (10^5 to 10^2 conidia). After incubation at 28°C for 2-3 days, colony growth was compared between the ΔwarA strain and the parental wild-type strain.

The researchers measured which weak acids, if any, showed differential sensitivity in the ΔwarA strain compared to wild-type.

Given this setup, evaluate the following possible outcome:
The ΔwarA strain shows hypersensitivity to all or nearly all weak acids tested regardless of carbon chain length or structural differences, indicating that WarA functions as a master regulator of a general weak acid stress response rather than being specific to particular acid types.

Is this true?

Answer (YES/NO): NO